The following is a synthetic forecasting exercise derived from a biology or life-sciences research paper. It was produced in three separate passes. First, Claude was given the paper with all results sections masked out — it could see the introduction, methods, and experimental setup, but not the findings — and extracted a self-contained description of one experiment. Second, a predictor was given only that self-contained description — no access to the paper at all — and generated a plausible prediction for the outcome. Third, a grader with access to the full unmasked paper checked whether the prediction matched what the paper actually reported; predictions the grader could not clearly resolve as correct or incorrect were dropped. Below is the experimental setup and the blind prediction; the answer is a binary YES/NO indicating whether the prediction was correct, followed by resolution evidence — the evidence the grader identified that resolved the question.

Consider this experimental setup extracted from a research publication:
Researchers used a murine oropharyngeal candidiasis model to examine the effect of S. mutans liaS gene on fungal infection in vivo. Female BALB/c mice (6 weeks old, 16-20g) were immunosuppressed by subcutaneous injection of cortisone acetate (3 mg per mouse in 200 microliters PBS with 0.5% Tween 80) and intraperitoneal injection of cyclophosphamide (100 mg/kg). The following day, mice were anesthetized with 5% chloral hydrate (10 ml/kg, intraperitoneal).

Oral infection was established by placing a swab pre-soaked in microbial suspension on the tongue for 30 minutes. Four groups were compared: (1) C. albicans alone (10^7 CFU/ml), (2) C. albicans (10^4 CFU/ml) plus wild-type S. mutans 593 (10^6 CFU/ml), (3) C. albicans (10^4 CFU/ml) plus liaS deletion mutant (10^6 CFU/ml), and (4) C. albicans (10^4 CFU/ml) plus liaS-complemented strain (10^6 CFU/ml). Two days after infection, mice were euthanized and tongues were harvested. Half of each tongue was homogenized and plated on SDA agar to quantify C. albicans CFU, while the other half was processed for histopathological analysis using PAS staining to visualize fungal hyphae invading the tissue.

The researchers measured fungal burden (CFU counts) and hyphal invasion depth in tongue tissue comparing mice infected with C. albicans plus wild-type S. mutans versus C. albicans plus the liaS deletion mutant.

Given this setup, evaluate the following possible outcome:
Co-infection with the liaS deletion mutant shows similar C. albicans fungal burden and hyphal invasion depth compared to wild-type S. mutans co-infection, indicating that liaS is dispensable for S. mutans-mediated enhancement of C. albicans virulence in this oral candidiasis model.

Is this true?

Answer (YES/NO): NO